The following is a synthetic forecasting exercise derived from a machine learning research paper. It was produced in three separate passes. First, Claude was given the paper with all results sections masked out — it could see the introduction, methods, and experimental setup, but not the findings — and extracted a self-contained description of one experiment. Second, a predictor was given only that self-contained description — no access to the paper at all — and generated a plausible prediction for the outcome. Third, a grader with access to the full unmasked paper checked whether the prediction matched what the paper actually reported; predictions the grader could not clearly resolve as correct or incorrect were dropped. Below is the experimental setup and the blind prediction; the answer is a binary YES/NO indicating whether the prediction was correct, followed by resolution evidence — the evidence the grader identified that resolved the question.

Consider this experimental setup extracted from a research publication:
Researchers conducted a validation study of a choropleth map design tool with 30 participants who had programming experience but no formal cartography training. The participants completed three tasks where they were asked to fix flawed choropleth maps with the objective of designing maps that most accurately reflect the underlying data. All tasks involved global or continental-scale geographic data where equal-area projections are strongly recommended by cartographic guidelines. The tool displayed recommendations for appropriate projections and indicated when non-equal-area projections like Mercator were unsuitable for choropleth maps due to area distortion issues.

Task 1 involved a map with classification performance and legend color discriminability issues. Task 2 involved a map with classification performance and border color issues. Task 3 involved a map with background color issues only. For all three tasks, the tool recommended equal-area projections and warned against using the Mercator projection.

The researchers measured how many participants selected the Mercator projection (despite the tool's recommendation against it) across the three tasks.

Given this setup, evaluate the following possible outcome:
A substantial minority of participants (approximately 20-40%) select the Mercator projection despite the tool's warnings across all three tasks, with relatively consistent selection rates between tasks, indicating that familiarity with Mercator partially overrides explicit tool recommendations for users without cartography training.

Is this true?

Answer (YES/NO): NO